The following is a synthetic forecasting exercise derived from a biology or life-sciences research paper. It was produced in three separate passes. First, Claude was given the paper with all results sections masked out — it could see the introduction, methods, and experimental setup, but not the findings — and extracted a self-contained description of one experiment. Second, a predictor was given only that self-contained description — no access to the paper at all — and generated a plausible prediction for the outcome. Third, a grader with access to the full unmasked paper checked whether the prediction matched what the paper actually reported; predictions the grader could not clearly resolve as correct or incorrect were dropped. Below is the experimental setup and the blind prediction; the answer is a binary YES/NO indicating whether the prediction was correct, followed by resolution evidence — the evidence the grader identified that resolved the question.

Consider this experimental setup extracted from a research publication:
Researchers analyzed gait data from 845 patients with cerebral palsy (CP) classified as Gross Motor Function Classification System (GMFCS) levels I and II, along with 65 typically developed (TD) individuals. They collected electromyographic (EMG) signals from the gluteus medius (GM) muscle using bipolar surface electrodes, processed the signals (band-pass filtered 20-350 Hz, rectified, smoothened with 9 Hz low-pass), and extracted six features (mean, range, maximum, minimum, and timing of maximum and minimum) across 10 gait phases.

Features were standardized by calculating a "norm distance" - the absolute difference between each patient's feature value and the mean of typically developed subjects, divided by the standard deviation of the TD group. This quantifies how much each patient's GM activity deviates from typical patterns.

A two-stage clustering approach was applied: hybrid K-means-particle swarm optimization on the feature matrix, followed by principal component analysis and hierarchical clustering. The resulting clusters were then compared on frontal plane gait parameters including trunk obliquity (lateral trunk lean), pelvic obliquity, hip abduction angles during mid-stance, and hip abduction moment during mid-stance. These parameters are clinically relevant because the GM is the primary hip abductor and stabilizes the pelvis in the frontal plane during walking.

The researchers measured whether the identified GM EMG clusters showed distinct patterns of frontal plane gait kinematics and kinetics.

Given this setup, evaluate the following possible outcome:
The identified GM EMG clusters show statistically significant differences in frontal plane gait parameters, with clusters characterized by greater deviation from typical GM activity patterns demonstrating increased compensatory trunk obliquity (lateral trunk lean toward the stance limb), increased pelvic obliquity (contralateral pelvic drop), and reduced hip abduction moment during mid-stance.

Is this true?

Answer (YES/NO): NO